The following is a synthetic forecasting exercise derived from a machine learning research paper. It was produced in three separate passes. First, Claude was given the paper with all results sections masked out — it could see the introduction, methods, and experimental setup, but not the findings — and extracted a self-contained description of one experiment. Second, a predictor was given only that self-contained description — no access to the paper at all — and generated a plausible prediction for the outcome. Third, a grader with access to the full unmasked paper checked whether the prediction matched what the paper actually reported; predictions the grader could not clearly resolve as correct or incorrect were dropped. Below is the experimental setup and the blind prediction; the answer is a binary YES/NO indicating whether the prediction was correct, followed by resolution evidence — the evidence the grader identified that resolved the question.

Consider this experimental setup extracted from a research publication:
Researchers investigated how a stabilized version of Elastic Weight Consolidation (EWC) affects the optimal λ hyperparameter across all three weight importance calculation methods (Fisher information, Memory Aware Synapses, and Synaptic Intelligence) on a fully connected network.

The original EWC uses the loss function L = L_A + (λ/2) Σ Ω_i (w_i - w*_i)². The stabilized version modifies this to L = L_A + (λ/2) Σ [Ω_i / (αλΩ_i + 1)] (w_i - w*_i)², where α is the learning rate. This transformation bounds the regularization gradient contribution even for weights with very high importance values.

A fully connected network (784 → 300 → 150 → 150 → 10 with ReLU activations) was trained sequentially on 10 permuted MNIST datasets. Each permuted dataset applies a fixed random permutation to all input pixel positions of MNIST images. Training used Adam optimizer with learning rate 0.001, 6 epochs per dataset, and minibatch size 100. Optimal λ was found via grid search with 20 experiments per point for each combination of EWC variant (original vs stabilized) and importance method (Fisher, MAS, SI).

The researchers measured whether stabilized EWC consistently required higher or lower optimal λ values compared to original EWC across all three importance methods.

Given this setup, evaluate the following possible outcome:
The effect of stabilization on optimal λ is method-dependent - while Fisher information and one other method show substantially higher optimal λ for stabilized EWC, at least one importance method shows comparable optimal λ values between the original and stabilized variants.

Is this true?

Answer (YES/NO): NO